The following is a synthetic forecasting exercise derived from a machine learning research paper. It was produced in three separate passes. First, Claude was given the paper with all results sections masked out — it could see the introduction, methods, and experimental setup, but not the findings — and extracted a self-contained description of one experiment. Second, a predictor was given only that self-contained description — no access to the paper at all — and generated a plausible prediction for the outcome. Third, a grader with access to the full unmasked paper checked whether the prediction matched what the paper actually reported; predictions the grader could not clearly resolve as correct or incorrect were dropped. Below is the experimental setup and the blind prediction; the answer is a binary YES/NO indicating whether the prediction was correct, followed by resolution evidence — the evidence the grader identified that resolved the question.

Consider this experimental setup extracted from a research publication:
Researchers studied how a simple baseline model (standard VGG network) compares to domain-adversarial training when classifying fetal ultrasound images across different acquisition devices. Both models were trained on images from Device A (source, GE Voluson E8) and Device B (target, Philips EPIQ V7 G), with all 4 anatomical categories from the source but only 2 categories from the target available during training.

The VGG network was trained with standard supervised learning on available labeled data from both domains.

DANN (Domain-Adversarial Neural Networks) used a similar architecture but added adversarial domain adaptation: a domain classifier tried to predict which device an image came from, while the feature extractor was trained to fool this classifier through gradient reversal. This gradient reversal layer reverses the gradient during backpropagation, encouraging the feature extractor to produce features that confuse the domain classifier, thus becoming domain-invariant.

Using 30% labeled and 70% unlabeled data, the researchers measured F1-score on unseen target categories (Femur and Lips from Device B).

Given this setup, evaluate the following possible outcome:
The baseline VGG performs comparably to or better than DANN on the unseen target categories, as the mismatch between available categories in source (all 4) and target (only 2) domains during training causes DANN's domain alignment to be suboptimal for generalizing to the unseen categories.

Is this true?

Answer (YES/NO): YES